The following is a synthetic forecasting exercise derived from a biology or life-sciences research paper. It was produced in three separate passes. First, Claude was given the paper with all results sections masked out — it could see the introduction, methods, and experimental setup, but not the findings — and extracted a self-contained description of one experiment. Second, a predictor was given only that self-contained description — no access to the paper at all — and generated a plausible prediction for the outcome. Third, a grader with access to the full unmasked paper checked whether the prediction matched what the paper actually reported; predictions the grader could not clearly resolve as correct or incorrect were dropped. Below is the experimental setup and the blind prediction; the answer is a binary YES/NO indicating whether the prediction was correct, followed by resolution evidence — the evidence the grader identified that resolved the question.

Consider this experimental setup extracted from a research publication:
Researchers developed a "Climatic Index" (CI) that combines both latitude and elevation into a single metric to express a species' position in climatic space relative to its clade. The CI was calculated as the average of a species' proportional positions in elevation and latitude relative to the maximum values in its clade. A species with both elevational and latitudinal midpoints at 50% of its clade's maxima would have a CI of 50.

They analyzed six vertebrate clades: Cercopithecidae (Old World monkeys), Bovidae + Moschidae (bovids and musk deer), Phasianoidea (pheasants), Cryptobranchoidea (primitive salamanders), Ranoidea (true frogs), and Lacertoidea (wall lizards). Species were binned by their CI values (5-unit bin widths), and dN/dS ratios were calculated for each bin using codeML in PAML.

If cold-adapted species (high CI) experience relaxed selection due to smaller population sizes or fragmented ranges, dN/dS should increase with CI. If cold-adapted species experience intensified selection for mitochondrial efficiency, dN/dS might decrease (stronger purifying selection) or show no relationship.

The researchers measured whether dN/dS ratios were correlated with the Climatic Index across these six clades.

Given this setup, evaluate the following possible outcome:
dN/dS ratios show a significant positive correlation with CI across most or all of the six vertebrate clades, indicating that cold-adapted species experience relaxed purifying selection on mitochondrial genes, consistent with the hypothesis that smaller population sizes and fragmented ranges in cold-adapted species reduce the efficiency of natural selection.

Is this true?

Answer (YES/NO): NO